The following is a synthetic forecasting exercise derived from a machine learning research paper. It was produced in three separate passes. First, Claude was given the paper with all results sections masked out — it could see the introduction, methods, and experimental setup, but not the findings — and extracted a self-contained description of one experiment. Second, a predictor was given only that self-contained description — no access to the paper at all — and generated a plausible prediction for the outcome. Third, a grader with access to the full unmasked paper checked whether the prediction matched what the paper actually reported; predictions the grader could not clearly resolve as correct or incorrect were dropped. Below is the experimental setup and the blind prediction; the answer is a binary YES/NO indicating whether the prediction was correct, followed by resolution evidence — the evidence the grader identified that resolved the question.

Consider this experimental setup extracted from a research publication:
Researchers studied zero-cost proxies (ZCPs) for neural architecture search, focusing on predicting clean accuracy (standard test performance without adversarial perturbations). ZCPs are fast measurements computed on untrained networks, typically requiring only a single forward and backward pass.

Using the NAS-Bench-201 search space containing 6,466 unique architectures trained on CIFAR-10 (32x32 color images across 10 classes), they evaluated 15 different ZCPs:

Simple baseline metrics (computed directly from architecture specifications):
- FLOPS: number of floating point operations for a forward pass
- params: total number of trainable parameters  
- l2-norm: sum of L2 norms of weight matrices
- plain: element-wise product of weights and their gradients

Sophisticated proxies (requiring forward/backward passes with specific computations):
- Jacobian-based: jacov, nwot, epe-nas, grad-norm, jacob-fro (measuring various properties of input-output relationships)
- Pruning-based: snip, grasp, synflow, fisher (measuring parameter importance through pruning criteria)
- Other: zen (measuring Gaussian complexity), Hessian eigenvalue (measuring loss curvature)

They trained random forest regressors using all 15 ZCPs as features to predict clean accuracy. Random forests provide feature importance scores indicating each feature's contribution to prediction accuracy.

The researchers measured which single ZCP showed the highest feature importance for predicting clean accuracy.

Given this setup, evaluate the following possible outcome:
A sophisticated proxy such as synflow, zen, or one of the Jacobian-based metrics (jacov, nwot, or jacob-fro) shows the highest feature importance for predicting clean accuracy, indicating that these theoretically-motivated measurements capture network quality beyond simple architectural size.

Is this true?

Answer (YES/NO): YES